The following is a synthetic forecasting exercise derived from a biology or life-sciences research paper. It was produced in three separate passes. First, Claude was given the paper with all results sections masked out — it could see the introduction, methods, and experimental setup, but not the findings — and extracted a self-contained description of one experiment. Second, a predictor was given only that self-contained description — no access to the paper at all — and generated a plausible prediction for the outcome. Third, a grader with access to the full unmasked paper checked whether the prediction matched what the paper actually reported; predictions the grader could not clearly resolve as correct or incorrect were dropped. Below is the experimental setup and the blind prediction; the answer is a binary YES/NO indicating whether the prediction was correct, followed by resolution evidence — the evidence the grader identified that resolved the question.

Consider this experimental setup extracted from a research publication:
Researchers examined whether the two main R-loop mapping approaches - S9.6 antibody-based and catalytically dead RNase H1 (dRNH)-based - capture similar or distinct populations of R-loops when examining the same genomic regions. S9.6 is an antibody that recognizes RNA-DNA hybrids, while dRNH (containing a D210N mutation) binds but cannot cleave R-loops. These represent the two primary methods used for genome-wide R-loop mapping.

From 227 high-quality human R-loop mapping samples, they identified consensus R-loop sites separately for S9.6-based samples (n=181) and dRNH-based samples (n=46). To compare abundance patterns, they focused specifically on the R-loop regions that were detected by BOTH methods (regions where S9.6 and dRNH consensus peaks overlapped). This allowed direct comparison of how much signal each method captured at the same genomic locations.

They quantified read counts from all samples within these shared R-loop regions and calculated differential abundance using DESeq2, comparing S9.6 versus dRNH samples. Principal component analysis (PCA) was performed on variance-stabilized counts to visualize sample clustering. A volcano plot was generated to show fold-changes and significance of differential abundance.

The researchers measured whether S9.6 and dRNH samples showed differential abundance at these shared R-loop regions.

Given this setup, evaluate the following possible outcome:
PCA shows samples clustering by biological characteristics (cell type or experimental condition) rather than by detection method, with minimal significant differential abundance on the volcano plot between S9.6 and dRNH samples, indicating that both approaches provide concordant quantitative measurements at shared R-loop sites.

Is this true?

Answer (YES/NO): NO